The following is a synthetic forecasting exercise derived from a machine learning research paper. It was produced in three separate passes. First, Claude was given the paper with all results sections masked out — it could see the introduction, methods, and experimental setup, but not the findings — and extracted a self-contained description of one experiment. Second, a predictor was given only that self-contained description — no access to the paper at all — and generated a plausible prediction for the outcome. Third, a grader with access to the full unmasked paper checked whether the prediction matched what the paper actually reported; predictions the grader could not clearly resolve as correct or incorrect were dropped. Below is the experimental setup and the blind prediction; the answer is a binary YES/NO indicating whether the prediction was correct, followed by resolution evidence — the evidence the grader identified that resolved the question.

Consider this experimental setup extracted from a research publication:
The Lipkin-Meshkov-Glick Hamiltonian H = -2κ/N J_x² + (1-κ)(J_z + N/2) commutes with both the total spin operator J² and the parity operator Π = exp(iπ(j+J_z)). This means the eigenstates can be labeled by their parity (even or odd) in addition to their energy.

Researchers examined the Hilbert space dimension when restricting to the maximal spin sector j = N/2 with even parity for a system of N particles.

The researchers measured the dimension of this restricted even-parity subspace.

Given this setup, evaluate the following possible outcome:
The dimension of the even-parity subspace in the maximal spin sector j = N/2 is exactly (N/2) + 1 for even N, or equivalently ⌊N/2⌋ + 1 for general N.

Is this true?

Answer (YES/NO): YES